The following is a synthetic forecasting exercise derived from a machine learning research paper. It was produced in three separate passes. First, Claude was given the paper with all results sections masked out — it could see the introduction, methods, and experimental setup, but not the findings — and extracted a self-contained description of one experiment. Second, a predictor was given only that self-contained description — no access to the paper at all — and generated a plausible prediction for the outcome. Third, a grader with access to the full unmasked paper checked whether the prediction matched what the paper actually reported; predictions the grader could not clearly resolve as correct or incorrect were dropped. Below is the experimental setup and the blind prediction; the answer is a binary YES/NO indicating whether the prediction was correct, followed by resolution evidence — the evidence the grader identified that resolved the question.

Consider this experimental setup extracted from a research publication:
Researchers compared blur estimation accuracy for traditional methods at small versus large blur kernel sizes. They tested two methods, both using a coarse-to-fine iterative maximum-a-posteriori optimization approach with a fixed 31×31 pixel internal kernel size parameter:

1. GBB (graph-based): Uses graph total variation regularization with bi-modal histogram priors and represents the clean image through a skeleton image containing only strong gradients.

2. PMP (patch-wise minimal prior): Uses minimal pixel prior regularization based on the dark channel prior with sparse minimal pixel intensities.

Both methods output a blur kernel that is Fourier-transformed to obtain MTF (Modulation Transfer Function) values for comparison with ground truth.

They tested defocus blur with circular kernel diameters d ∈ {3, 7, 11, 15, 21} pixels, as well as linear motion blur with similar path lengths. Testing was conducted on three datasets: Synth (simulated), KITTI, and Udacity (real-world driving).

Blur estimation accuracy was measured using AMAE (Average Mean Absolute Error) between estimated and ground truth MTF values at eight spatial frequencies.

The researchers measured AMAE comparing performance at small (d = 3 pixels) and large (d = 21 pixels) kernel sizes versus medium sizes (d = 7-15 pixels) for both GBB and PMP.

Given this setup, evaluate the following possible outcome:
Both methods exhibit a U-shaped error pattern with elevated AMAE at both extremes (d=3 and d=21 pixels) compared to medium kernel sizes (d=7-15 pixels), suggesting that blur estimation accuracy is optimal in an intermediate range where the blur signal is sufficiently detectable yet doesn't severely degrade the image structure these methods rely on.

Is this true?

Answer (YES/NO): YES